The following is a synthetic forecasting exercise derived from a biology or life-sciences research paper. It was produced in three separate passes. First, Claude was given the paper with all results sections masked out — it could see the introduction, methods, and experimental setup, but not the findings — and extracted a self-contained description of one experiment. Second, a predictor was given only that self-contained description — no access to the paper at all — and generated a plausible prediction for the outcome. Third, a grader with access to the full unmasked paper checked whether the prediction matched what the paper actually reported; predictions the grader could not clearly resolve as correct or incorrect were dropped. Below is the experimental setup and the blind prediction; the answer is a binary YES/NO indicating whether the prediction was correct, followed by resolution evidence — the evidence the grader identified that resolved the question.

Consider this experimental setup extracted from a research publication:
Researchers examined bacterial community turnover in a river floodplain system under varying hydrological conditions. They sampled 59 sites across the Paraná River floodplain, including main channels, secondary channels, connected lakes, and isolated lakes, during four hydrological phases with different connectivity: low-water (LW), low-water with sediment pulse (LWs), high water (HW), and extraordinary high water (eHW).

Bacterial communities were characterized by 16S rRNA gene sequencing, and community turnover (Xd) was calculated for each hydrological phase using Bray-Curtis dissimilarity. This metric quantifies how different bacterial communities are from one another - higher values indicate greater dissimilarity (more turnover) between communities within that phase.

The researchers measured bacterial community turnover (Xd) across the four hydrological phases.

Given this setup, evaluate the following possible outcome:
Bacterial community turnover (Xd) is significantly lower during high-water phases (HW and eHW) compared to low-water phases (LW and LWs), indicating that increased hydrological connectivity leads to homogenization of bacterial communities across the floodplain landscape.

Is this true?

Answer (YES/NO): YES